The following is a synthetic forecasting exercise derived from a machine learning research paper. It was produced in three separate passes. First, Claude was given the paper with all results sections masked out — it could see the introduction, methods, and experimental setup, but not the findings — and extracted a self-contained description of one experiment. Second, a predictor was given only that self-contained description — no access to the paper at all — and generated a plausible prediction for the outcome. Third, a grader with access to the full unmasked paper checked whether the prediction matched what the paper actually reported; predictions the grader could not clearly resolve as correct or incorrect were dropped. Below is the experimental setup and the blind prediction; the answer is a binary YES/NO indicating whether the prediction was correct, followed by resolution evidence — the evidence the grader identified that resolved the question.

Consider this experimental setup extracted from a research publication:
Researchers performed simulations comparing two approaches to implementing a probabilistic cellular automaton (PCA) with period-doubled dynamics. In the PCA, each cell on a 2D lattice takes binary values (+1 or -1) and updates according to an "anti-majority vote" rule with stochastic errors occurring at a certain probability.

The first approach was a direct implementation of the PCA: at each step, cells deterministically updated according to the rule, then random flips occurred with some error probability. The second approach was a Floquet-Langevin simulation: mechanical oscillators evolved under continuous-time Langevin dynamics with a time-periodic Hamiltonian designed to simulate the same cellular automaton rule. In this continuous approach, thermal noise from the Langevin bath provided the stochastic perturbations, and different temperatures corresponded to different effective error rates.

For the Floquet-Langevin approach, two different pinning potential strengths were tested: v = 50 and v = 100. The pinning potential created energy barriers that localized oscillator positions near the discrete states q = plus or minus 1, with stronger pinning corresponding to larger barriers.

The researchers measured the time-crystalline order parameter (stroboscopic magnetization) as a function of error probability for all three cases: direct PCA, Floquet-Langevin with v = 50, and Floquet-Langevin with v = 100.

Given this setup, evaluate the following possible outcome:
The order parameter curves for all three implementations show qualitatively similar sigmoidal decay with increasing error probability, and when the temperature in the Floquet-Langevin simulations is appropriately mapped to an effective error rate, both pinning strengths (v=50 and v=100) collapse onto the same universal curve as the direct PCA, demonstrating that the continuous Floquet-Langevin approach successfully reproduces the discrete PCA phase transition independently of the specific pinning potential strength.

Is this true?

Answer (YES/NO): NO